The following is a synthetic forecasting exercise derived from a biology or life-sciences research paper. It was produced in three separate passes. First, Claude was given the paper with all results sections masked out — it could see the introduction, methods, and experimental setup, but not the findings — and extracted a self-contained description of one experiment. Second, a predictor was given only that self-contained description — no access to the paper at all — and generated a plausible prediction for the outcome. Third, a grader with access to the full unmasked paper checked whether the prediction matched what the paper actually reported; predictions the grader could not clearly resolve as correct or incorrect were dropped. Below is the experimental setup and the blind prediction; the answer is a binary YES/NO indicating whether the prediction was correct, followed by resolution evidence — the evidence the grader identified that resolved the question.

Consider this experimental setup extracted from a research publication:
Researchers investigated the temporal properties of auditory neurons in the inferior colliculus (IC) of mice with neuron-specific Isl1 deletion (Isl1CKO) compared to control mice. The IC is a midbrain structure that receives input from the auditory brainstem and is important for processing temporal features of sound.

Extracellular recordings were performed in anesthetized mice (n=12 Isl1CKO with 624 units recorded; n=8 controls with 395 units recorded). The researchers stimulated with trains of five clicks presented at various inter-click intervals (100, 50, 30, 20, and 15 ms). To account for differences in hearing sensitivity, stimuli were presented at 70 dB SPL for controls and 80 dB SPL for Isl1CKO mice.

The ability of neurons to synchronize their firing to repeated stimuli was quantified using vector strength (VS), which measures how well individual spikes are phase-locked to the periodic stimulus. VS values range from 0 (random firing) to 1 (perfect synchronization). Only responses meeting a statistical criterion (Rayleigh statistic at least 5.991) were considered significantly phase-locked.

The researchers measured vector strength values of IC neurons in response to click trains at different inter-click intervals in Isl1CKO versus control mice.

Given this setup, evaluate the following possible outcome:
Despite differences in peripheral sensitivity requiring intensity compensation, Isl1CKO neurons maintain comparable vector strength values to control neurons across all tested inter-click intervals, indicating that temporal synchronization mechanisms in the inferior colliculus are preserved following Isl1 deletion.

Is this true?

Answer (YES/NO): NO